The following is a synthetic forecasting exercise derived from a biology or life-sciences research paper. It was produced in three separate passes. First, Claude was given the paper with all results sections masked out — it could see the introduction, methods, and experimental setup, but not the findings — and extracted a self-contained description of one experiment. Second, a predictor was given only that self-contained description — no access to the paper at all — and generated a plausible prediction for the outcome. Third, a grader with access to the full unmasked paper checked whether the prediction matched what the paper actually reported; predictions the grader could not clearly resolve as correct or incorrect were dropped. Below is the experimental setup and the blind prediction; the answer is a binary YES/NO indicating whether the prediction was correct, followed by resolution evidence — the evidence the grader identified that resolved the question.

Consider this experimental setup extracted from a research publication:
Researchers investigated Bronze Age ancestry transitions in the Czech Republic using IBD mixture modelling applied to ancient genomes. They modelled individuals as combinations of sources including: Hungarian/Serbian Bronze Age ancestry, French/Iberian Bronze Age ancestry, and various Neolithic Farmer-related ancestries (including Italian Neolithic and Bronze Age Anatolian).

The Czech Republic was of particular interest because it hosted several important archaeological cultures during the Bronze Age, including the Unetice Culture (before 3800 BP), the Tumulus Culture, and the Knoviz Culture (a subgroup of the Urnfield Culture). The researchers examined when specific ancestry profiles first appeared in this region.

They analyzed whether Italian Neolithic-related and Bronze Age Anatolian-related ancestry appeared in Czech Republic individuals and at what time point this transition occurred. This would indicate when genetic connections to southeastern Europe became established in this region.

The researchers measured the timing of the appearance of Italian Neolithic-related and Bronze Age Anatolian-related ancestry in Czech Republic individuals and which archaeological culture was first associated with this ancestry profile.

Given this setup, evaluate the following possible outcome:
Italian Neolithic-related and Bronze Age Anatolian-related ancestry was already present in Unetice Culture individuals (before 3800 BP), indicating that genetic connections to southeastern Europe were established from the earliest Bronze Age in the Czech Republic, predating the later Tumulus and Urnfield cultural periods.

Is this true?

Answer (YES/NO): NO